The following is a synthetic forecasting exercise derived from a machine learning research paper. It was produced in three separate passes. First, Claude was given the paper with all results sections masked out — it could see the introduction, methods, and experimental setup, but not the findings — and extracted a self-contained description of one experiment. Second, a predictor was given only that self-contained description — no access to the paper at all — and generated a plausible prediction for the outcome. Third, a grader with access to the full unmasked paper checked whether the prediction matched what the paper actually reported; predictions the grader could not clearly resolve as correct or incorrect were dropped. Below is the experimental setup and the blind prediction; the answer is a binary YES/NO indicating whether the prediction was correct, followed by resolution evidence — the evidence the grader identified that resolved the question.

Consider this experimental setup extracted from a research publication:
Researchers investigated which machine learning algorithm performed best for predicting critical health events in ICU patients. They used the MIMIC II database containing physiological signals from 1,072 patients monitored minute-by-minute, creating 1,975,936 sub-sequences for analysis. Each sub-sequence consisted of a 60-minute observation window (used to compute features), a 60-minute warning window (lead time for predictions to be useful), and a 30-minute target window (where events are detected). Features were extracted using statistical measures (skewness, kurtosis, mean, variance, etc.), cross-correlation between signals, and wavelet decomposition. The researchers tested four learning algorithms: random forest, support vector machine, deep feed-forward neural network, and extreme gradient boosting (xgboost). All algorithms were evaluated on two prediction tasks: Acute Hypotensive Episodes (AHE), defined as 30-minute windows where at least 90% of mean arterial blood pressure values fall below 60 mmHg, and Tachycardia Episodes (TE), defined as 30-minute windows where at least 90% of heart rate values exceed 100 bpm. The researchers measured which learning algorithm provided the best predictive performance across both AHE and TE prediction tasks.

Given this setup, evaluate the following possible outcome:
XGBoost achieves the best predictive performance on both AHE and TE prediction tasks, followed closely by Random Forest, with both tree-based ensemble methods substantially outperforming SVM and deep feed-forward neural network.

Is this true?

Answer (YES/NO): NO